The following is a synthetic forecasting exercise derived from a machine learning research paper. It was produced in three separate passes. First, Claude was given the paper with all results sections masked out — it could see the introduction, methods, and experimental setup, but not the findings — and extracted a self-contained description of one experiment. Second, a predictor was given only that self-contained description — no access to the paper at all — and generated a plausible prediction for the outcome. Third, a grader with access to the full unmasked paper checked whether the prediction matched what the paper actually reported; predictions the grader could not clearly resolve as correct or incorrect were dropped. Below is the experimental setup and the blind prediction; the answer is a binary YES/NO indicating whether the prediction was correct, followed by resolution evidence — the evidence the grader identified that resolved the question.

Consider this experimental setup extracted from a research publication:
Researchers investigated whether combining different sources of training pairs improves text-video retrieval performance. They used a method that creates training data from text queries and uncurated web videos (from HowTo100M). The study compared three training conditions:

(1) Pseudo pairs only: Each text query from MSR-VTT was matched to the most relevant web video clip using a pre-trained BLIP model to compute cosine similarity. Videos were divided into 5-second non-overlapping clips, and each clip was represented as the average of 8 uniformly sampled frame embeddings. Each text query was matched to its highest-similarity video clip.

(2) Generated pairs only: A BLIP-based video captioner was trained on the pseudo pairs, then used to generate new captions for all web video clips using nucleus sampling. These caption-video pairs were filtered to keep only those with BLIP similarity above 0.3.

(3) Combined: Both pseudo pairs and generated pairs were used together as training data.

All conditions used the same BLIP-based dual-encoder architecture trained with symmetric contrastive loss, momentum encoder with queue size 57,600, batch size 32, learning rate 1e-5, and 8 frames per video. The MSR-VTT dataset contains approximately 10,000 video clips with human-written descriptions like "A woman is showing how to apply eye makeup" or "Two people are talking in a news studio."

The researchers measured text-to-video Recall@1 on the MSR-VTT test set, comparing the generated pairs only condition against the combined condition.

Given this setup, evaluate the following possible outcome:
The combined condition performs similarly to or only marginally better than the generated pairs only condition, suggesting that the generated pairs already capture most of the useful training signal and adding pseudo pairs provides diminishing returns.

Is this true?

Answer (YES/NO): NO